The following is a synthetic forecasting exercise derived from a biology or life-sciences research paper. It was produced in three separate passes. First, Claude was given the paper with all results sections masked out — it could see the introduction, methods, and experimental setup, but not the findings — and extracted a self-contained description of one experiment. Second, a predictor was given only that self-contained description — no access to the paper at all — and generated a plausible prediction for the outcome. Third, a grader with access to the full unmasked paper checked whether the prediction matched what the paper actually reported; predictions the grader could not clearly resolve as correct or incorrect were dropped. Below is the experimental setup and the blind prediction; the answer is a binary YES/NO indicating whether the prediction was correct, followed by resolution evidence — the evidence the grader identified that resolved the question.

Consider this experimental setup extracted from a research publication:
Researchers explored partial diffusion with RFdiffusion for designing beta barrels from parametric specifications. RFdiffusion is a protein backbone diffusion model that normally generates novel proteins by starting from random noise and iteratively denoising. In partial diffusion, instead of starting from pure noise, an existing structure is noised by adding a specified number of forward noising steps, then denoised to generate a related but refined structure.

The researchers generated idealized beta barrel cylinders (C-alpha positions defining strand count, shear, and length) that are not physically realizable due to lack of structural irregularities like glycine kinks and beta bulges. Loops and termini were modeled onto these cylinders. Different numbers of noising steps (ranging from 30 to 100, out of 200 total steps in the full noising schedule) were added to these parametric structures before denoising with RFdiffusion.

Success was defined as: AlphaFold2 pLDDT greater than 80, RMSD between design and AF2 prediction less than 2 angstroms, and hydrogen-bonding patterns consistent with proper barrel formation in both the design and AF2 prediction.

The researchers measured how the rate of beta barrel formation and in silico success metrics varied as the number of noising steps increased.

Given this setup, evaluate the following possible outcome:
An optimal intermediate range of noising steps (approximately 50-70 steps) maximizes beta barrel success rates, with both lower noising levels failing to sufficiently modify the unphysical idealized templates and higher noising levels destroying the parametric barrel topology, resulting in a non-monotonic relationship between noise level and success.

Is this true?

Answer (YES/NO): NO